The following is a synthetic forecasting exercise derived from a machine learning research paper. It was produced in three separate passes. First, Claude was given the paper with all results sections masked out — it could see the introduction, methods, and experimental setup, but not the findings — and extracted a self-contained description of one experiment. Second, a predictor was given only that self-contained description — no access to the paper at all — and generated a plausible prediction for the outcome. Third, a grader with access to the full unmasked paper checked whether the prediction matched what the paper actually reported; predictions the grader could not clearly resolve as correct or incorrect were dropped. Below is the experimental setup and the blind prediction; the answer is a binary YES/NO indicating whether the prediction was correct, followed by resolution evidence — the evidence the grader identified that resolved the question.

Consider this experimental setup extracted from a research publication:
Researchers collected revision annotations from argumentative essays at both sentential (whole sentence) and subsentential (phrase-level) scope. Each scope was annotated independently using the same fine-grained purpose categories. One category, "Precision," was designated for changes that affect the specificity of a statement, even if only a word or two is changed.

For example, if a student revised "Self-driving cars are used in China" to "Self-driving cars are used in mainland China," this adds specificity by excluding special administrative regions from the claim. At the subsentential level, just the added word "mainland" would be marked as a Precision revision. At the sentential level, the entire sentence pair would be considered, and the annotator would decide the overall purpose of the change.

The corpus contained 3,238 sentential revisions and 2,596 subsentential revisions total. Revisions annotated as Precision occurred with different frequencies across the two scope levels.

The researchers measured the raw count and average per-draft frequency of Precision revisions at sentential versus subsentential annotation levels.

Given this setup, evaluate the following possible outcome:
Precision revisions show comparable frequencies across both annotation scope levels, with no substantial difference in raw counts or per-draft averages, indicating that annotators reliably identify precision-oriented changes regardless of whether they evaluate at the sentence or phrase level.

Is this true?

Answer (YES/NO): NO